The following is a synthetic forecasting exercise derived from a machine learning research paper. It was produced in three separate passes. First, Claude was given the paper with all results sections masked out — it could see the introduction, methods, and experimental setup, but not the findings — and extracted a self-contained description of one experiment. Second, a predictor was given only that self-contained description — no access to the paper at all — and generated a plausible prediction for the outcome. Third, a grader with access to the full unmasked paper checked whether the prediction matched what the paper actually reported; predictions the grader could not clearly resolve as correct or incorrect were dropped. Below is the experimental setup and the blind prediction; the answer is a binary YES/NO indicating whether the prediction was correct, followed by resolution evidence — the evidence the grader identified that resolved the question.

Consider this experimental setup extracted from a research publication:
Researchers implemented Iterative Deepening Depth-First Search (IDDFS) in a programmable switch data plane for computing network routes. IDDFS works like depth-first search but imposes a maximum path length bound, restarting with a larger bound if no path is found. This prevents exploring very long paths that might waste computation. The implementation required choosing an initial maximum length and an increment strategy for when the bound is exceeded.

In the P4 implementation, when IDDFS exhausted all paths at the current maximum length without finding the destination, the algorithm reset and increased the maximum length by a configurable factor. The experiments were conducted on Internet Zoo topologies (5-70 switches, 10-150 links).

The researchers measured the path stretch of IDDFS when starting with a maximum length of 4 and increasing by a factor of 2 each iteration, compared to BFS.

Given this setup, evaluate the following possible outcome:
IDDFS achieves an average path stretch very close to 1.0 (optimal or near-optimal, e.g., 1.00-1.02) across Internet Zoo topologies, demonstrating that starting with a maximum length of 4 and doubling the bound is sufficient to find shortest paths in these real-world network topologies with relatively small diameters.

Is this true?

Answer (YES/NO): NO